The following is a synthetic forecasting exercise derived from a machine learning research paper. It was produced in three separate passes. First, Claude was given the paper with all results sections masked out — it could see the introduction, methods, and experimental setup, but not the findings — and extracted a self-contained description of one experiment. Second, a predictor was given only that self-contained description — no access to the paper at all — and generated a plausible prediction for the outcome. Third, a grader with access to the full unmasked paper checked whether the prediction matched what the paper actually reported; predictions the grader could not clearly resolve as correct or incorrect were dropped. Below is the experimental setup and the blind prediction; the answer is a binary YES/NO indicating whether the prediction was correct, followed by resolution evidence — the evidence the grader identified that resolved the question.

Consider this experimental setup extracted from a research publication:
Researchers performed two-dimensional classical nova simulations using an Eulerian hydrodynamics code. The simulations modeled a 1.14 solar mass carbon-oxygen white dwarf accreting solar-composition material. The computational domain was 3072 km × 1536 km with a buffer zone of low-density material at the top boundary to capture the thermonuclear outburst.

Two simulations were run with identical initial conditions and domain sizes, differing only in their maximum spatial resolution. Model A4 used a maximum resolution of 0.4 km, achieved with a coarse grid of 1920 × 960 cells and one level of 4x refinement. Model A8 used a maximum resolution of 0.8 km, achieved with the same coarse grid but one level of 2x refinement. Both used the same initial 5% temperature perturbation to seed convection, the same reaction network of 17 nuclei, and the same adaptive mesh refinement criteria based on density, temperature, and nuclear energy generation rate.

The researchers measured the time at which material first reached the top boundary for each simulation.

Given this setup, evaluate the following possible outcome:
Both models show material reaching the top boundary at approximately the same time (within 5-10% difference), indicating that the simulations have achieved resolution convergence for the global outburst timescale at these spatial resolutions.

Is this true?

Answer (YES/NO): NO